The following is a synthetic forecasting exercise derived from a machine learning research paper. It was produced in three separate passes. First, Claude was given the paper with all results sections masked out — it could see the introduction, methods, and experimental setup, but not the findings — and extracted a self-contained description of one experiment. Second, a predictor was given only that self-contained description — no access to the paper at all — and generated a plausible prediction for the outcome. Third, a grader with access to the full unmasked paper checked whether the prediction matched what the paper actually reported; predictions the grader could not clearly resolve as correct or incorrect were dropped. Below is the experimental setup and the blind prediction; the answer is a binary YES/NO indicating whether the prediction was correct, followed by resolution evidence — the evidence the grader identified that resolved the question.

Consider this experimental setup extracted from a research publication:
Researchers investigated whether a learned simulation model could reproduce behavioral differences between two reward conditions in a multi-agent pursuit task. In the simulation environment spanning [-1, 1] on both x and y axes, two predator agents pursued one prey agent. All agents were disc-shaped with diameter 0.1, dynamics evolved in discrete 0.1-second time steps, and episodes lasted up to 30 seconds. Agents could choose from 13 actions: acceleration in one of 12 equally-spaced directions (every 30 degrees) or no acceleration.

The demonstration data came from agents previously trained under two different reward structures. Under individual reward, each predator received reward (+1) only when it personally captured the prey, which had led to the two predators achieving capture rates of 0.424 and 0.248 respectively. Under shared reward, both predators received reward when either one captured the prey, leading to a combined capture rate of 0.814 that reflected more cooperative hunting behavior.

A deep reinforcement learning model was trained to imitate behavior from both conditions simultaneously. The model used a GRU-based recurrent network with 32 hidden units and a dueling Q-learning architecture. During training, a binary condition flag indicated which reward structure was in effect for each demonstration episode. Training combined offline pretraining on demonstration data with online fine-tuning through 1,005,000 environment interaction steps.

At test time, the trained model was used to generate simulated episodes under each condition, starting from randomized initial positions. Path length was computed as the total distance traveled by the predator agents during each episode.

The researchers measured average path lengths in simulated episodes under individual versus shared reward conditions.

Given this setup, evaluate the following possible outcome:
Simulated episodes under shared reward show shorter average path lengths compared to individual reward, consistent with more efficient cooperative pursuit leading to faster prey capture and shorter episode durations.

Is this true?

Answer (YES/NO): NO